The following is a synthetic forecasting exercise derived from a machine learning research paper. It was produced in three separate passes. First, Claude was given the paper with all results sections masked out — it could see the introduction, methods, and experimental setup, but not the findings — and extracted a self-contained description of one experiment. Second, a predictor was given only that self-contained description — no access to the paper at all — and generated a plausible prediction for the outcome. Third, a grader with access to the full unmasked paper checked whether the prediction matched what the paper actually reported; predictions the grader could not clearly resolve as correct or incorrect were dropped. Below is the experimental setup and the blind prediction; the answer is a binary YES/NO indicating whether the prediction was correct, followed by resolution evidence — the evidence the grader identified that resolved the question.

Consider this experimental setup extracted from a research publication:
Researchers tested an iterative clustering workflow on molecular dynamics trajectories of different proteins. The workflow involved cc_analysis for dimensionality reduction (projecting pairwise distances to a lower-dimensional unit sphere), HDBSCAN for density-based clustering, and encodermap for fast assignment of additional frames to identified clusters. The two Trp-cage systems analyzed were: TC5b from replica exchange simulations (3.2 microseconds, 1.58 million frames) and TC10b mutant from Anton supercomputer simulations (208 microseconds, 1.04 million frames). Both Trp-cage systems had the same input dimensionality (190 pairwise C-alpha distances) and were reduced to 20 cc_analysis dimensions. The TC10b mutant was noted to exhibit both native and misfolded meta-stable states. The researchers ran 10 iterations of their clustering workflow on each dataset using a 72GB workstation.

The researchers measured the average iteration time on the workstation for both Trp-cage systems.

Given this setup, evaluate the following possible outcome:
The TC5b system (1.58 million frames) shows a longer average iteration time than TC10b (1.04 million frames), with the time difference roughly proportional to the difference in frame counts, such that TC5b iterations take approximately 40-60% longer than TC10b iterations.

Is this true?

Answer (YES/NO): NO